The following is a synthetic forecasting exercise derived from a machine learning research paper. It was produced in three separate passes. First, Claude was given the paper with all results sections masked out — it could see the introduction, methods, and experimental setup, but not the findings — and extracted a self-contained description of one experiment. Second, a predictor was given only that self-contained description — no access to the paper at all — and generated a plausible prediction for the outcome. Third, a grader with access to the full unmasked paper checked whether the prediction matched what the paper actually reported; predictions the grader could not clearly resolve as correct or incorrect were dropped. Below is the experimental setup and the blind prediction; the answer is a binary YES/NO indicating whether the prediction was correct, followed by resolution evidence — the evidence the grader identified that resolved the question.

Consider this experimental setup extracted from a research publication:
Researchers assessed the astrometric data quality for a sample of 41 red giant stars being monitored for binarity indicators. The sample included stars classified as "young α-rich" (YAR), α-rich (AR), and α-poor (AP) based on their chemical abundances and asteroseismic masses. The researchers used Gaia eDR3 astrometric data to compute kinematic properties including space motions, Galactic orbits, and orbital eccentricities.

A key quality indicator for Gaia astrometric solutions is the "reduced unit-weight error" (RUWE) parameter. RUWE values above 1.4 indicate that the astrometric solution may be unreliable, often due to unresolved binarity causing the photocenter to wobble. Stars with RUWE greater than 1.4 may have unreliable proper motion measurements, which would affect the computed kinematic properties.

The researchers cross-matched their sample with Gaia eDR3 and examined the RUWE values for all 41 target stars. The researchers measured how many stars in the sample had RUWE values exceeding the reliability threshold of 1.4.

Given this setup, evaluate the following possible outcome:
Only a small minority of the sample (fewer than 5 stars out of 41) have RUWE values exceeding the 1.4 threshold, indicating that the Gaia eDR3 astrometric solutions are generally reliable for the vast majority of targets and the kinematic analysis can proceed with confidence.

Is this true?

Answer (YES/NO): YES